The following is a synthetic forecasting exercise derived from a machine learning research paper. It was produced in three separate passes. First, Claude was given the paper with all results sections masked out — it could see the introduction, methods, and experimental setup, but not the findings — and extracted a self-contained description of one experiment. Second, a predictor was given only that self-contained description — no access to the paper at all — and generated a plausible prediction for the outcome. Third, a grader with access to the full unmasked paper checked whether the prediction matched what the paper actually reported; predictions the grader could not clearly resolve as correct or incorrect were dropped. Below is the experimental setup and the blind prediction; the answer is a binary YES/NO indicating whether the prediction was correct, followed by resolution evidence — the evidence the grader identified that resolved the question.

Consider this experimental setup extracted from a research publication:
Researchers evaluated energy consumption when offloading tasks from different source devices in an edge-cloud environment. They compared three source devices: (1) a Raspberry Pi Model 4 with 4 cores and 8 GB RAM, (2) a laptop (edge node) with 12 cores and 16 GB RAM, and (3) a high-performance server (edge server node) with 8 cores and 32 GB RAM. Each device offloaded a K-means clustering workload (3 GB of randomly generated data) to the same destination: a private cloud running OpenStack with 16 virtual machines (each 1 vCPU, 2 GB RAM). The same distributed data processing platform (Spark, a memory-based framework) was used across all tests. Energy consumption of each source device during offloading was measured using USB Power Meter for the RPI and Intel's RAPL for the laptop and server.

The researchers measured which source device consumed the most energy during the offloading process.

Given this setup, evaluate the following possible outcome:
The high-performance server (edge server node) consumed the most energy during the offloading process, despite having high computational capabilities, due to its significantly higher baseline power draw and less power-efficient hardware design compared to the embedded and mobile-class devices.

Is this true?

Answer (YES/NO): YES